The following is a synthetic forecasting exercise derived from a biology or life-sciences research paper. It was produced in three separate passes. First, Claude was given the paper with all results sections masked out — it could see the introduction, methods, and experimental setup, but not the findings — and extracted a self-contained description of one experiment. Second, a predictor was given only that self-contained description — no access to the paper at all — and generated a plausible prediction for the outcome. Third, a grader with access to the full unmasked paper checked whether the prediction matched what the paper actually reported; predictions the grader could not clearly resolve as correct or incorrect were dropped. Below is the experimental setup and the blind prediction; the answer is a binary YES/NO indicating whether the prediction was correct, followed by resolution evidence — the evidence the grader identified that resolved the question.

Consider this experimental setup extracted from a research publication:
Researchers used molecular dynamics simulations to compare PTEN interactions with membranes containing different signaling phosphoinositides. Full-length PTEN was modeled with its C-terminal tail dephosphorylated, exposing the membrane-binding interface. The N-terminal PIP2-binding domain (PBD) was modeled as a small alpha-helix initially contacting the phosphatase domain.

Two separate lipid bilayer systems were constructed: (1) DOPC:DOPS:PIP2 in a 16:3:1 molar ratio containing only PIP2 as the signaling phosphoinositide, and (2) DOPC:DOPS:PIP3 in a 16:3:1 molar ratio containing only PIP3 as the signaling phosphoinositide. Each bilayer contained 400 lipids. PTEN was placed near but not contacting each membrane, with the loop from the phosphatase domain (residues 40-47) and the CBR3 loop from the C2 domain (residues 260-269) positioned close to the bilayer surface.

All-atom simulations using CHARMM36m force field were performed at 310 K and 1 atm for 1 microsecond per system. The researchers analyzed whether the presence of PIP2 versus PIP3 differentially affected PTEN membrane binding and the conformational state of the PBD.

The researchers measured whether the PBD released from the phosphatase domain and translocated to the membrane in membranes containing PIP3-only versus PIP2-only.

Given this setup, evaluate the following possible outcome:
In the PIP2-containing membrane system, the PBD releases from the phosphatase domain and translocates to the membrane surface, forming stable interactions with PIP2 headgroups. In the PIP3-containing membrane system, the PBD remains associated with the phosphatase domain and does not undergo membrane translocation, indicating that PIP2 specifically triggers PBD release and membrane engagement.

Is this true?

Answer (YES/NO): NO